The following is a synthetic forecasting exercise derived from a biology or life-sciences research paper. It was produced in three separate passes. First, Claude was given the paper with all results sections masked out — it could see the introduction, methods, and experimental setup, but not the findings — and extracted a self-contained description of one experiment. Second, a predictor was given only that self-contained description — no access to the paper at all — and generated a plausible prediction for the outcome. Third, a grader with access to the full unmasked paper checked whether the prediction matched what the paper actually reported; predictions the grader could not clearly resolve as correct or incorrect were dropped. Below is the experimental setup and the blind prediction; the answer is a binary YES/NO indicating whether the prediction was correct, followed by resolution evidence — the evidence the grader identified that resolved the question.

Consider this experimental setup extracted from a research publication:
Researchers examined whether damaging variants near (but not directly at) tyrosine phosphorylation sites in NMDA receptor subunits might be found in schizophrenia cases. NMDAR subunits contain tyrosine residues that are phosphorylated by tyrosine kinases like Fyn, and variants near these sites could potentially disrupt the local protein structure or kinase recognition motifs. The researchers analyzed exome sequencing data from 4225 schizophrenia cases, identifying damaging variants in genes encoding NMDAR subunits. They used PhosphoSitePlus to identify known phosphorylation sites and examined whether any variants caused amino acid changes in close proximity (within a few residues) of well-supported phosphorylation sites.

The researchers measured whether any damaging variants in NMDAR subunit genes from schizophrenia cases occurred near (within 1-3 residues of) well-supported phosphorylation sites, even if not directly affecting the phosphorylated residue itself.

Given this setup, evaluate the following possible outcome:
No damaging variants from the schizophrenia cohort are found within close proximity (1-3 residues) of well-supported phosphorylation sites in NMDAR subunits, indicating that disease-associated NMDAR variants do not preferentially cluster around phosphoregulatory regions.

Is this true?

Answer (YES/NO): YES